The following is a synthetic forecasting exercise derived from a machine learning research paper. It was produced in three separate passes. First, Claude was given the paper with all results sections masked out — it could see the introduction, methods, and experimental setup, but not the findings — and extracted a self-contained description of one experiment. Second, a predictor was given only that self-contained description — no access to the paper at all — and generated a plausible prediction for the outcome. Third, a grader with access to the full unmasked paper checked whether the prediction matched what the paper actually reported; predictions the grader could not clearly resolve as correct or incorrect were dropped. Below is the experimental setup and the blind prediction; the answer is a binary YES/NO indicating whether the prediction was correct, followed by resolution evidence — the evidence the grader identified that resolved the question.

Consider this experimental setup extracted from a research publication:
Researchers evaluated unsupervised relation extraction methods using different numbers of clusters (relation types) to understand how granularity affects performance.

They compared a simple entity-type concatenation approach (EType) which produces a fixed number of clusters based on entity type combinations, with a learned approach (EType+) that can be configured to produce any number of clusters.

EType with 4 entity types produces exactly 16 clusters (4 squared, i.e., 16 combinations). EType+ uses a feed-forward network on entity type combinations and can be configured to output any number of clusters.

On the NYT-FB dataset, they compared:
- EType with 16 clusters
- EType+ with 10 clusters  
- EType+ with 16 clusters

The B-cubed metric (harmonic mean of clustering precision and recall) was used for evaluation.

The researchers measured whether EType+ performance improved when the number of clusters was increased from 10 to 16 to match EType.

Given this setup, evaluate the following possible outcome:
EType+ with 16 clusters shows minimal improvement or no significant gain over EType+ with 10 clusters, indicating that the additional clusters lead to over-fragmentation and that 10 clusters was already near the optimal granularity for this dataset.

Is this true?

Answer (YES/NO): NO